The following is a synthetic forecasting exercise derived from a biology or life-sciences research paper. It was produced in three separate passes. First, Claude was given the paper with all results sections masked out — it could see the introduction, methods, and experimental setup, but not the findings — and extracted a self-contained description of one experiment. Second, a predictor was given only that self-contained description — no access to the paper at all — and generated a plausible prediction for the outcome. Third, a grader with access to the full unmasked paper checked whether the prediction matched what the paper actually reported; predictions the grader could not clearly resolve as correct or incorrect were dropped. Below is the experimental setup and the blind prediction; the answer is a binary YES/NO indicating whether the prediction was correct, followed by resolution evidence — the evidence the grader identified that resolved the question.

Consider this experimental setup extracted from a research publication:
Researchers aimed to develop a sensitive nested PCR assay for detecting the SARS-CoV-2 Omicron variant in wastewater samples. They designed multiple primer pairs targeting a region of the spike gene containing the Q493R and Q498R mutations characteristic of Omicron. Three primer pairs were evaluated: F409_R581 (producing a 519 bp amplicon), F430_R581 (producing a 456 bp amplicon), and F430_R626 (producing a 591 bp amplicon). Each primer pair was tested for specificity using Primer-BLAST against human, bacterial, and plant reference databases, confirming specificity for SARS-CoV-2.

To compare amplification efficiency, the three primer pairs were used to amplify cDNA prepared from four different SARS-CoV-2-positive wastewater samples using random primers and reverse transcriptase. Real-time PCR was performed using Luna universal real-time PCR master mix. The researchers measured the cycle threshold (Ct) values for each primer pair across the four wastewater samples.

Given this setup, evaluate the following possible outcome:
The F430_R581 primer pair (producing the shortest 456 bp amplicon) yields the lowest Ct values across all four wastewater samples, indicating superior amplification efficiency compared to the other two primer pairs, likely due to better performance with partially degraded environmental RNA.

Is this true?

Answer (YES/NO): NO